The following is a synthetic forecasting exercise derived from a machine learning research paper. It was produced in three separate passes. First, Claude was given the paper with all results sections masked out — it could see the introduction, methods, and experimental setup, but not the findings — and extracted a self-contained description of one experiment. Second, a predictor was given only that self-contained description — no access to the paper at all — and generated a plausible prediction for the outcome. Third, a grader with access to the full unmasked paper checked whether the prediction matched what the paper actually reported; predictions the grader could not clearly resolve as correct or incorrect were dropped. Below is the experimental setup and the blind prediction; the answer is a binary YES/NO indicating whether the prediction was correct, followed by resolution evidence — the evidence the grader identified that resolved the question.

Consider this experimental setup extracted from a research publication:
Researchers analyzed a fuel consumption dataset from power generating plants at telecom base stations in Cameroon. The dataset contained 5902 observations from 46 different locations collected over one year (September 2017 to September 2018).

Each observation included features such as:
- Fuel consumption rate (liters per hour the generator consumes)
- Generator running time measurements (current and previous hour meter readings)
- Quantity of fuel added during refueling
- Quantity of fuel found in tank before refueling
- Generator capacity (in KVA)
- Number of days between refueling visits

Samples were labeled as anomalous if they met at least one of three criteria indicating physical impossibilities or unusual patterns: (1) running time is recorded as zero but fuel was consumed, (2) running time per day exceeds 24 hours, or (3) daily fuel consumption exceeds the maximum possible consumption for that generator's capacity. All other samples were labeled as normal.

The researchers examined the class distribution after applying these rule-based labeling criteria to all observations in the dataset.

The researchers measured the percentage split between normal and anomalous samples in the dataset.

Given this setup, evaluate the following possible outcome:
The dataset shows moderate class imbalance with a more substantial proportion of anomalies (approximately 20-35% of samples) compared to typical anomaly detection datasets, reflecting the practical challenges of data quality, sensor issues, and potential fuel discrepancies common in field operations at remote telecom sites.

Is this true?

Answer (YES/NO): YES